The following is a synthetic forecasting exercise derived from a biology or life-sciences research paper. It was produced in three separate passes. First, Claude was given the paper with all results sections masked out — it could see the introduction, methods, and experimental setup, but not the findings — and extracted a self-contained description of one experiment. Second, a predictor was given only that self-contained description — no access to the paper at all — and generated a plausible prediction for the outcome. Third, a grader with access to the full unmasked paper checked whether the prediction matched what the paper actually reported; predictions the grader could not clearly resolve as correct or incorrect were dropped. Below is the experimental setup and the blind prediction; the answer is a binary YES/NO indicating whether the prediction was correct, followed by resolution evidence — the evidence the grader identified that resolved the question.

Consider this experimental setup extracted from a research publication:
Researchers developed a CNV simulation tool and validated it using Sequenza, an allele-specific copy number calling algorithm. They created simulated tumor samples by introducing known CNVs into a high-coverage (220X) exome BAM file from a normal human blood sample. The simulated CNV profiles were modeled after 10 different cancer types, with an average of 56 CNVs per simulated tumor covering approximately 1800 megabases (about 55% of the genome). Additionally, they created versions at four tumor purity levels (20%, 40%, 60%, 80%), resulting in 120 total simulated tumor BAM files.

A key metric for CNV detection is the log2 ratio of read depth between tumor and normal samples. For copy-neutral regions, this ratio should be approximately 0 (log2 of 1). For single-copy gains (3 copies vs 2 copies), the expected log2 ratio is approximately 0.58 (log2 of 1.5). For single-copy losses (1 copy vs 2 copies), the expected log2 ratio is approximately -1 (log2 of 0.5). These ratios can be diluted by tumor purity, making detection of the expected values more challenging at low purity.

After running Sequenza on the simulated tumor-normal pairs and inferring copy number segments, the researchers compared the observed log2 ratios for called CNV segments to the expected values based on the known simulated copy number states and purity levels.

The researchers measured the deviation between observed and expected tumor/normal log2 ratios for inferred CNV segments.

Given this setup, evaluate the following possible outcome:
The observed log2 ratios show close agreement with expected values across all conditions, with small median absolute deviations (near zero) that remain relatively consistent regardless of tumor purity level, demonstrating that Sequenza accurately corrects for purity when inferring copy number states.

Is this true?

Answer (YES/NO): NO